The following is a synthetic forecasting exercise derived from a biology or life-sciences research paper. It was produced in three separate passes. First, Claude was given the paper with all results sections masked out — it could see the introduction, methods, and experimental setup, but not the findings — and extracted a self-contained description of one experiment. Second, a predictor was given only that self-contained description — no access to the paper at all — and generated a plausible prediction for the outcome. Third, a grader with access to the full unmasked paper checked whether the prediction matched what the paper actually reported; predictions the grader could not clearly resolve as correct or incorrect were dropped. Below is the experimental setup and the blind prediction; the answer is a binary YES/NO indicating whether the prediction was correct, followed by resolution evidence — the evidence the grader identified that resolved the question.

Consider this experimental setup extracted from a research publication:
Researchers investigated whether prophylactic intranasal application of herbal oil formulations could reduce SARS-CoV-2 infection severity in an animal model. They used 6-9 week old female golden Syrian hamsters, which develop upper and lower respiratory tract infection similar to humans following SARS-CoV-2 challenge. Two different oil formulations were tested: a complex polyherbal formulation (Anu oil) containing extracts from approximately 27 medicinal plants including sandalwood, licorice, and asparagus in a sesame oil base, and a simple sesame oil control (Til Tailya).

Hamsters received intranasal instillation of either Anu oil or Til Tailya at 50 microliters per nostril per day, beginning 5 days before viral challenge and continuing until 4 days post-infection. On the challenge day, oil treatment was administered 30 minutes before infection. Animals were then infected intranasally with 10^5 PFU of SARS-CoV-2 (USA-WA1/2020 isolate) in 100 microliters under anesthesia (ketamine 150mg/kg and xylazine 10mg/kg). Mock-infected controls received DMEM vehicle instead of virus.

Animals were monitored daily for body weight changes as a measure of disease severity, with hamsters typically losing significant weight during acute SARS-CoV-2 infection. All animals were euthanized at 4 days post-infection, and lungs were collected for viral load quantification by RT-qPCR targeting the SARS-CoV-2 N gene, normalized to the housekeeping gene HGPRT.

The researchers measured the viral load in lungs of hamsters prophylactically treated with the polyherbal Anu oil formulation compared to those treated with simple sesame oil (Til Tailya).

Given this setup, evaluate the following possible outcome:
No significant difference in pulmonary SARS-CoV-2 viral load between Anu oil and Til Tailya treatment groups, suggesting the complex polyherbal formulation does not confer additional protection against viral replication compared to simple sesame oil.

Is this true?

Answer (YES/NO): NO